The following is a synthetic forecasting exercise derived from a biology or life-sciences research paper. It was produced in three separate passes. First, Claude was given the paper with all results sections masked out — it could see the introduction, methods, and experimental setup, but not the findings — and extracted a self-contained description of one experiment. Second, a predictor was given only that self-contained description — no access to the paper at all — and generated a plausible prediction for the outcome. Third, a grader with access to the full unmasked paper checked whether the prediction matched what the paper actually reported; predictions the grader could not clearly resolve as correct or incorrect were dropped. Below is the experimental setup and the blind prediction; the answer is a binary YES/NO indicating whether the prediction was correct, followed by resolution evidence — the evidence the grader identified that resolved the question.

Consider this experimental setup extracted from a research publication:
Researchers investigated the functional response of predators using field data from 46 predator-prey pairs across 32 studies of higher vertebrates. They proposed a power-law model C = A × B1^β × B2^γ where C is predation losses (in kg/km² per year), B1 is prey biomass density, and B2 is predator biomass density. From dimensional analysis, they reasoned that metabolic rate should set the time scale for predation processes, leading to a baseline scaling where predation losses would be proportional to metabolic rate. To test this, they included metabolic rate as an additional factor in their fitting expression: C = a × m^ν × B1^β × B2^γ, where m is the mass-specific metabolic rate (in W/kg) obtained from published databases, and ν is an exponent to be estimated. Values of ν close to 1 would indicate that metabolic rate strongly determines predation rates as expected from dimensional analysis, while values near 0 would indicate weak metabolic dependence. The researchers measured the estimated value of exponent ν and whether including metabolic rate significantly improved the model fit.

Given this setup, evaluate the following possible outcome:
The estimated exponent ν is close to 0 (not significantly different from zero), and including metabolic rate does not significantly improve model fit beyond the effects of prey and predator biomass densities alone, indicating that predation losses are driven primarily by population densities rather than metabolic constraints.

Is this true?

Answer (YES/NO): YES